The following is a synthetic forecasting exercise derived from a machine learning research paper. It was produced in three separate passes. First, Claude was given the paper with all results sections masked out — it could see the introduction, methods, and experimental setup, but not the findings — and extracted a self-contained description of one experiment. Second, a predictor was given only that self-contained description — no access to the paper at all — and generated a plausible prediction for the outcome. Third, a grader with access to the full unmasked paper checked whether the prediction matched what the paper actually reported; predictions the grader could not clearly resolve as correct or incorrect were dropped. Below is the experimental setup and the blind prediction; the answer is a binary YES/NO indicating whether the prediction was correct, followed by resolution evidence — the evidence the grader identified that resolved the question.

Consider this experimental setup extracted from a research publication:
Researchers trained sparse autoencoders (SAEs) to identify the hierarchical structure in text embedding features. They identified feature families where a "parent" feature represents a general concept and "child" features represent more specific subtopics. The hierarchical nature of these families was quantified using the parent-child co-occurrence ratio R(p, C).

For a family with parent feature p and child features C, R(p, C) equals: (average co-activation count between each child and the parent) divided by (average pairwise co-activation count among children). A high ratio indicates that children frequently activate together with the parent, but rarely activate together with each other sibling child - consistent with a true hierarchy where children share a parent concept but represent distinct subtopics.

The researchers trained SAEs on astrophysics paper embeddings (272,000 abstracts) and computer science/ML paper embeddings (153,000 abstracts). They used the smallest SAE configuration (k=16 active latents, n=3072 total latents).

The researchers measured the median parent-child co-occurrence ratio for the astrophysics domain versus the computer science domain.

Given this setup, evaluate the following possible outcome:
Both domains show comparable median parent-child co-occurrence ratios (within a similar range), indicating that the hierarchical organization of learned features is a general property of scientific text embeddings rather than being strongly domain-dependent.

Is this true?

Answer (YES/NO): NO